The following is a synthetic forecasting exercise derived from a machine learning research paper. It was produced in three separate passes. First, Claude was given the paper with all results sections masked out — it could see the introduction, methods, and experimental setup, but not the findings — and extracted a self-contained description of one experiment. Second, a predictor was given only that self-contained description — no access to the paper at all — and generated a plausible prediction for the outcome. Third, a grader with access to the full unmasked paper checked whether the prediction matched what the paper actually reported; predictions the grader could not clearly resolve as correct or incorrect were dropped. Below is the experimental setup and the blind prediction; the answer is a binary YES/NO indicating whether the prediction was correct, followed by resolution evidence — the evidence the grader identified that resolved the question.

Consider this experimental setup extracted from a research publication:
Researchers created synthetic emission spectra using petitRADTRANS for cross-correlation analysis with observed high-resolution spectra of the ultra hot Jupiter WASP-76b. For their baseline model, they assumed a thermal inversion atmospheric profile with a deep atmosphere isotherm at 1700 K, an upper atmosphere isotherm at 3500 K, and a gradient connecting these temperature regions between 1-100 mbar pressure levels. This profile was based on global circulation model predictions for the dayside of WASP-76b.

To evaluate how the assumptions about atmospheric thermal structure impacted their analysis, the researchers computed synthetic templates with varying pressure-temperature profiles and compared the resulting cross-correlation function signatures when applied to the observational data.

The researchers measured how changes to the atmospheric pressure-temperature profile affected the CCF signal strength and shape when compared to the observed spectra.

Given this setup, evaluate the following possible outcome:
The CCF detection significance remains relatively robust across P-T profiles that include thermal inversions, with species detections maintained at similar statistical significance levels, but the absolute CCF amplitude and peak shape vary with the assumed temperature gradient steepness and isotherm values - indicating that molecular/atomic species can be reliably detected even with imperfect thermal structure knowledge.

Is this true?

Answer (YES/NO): YES